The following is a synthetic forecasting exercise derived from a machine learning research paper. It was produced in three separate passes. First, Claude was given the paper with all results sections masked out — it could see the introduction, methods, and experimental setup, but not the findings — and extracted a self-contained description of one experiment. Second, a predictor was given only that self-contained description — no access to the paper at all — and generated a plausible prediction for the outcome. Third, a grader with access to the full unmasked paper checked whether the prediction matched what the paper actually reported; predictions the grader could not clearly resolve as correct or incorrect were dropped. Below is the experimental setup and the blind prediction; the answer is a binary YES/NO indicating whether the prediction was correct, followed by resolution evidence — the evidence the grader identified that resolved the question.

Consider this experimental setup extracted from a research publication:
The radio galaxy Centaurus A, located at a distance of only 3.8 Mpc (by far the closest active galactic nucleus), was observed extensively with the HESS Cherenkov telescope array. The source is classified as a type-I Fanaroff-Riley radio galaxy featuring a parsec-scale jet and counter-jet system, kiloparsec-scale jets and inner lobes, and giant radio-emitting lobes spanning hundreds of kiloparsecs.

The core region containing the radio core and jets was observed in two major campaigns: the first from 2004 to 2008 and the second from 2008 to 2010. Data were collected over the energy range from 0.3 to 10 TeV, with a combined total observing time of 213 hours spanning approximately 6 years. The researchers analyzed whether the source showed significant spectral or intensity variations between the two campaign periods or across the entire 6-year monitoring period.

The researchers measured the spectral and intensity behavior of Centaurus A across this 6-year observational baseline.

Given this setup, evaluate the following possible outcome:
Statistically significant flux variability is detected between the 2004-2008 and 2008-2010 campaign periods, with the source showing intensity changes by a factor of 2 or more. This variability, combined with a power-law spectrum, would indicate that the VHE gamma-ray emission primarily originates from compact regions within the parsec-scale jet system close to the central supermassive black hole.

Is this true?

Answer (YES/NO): NO